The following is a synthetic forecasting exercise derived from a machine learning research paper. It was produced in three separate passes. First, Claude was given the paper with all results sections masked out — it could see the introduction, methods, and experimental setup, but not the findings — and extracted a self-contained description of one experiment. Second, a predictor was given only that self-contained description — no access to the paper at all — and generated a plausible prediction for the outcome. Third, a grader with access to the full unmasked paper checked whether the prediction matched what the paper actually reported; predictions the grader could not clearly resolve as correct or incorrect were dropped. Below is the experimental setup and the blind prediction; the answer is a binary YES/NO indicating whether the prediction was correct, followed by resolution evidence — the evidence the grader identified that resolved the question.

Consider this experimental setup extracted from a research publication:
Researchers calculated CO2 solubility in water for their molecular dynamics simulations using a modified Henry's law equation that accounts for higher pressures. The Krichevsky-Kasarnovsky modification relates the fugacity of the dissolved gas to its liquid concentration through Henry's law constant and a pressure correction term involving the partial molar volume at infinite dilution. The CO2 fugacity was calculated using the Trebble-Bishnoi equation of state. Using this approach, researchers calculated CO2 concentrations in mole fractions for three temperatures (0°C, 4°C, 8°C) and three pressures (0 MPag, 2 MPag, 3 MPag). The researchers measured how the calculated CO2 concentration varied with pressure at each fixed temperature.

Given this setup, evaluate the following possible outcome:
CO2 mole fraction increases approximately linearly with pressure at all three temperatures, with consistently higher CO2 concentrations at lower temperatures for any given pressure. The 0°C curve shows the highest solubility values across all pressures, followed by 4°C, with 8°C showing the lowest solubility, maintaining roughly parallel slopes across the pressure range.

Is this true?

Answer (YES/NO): NO